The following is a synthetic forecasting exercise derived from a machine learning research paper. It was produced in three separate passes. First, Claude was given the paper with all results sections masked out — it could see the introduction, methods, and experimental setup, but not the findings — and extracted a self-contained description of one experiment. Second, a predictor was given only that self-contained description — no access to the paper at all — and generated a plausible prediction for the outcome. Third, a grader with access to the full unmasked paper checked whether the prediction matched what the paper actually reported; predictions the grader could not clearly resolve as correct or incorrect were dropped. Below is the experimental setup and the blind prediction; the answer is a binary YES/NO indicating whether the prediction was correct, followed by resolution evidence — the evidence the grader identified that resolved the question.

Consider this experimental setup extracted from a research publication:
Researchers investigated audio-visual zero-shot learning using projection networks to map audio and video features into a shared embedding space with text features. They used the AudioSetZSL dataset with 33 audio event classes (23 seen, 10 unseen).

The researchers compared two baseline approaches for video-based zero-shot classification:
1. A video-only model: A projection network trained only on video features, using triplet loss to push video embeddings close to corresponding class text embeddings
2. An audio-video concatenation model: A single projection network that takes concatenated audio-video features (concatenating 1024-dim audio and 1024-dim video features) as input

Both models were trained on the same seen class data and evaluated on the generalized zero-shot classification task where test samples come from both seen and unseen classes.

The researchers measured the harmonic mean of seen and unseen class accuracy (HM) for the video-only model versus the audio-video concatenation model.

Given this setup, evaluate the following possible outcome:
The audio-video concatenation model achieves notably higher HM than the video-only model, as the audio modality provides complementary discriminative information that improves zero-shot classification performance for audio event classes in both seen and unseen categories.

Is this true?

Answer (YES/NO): NO